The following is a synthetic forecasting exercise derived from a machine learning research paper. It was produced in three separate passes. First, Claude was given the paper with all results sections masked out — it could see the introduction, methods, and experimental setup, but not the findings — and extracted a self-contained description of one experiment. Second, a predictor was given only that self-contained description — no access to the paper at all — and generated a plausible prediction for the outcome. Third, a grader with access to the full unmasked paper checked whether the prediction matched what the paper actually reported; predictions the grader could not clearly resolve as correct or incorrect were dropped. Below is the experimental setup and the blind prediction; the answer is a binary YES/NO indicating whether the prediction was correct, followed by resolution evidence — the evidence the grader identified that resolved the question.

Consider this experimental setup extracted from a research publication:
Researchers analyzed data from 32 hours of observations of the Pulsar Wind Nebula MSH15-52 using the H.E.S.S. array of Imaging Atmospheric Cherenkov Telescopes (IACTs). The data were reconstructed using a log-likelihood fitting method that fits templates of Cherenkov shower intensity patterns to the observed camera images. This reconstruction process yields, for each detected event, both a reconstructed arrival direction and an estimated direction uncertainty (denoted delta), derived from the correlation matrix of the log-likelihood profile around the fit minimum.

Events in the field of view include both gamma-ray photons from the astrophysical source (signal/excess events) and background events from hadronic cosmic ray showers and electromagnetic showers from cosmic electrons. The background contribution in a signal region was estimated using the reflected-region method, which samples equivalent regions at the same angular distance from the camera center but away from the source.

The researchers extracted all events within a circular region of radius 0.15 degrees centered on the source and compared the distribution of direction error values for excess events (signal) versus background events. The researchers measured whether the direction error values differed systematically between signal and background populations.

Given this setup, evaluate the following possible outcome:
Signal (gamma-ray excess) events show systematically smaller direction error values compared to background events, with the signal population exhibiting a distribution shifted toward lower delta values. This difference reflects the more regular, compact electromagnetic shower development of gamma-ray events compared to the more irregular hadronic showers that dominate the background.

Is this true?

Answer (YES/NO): YES